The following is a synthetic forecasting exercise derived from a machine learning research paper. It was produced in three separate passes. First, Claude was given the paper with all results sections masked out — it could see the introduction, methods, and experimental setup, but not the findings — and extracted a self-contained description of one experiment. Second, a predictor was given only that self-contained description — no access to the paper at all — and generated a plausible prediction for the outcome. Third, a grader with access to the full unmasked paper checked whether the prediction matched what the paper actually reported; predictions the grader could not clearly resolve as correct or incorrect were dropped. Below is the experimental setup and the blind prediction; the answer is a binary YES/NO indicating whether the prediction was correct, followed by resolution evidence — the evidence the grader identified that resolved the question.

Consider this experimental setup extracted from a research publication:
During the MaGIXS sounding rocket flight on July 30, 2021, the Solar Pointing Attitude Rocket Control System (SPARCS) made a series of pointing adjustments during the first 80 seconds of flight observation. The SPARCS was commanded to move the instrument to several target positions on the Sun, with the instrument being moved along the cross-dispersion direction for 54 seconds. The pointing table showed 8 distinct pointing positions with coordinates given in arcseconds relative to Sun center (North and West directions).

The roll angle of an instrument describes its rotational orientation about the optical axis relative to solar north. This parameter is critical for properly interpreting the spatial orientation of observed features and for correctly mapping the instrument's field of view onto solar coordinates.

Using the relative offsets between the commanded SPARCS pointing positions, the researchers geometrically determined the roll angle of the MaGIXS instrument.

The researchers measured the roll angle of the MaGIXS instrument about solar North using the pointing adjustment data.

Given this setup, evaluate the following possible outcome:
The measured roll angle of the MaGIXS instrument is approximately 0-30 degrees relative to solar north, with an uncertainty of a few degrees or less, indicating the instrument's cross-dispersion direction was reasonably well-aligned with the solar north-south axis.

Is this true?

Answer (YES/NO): YES